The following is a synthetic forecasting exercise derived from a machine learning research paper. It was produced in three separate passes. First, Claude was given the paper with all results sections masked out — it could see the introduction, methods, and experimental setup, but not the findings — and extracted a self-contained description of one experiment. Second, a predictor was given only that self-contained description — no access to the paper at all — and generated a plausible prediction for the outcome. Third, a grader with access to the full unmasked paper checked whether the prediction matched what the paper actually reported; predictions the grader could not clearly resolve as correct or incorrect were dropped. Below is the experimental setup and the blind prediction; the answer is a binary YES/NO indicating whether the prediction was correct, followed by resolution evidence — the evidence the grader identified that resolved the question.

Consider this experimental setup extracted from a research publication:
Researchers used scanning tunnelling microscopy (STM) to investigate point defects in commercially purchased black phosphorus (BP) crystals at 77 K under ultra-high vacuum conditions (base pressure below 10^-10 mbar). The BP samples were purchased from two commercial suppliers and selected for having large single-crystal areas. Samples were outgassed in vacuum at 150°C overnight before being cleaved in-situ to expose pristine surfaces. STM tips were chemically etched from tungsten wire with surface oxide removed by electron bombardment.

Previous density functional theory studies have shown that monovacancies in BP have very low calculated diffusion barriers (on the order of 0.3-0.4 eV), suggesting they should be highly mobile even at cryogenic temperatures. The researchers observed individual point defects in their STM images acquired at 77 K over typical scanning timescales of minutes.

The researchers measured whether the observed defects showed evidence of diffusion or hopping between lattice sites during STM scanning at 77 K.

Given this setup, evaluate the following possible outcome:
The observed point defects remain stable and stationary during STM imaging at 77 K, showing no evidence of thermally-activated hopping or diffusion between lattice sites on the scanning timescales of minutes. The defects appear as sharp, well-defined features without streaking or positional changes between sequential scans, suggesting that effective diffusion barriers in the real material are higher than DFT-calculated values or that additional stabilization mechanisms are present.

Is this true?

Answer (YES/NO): YES